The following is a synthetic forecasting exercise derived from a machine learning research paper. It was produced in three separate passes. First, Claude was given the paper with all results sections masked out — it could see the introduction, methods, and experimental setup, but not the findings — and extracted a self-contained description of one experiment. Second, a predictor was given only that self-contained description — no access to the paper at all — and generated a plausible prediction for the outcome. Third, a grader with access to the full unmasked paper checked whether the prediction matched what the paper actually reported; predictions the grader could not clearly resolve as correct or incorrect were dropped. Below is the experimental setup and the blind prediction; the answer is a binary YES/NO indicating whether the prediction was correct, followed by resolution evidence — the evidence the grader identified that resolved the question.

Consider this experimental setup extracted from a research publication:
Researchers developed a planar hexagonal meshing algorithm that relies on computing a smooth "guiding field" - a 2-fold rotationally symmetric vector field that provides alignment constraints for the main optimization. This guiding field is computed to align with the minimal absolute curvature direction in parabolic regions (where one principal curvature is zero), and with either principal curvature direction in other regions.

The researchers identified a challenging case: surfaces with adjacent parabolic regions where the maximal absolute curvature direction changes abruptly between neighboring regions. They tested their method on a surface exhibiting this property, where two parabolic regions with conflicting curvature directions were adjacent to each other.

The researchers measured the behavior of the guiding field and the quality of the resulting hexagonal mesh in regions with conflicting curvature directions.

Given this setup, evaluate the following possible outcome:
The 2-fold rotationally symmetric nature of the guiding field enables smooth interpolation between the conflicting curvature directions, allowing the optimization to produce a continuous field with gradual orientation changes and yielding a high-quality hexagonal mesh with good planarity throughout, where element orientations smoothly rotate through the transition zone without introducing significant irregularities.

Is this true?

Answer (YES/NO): NO